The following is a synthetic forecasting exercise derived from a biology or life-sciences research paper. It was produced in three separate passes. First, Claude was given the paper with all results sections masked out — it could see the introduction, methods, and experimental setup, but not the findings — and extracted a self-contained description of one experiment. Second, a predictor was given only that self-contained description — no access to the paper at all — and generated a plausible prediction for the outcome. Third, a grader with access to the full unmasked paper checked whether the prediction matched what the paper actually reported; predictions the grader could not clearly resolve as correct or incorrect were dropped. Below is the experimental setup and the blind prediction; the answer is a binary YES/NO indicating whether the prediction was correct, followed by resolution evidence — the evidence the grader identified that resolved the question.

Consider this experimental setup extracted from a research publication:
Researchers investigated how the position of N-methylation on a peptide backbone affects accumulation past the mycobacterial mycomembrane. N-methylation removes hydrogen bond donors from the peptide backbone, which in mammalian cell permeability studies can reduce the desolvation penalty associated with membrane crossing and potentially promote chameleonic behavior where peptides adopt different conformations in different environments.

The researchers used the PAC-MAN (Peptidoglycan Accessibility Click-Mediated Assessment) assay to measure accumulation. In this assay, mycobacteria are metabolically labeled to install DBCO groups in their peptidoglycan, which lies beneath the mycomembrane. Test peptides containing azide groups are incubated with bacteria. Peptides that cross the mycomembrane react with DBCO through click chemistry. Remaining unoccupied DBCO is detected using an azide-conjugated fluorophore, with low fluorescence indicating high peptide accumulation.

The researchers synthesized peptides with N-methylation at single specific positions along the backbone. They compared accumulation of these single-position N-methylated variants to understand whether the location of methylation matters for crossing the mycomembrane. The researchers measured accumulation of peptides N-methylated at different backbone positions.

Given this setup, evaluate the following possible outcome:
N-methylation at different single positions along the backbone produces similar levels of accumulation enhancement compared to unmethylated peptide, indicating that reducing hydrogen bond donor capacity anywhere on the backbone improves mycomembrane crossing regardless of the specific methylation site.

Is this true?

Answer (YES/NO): NO